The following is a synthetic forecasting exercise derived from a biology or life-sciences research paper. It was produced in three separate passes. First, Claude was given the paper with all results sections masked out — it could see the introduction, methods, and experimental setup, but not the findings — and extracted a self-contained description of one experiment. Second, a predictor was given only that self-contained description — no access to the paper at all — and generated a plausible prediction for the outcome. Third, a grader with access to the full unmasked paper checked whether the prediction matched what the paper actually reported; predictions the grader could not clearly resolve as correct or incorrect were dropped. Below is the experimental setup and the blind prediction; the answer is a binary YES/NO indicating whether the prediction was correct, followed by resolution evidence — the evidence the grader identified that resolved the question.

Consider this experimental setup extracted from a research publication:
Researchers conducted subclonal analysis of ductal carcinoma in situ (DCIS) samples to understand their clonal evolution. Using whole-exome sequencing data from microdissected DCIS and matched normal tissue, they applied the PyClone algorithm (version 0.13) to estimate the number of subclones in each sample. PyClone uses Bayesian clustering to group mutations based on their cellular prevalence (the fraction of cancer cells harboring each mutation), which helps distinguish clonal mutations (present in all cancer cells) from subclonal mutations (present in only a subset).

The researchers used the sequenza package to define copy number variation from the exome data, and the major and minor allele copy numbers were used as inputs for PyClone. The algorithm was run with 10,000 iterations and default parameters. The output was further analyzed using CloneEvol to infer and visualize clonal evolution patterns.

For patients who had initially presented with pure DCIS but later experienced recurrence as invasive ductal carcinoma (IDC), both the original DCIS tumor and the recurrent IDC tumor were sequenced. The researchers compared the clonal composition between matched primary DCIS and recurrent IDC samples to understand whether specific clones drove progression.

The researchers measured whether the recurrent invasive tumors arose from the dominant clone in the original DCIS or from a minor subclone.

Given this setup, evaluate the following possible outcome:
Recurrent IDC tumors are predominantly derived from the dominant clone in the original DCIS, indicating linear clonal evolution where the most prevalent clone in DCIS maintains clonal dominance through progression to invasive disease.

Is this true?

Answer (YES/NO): NO